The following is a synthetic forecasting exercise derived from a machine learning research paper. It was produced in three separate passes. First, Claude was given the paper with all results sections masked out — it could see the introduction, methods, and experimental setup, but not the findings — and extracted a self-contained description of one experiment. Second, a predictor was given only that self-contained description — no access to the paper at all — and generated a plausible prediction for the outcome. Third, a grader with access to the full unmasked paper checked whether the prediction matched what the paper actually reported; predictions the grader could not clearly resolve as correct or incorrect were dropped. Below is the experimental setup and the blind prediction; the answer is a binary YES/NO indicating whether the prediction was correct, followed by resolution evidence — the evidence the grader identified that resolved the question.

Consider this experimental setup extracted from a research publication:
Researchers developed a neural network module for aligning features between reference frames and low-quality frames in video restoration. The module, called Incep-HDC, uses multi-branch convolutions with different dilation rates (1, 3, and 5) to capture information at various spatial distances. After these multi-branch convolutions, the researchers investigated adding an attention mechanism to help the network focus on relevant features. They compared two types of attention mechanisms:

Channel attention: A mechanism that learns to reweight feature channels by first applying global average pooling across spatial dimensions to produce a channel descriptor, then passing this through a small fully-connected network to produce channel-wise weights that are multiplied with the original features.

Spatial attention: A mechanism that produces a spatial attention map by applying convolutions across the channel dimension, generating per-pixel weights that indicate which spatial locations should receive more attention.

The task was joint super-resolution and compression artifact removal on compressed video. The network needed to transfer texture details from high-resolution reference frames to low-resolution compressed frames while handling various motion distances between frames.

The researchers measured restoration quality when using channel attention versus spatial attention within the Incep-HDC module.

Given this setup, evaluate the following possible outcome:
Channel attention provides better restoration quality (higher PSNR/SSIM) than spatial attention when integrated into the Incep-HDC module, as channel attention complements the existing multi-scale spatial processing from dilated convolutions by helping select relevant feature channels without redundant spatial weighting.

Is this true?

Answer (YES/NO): NO